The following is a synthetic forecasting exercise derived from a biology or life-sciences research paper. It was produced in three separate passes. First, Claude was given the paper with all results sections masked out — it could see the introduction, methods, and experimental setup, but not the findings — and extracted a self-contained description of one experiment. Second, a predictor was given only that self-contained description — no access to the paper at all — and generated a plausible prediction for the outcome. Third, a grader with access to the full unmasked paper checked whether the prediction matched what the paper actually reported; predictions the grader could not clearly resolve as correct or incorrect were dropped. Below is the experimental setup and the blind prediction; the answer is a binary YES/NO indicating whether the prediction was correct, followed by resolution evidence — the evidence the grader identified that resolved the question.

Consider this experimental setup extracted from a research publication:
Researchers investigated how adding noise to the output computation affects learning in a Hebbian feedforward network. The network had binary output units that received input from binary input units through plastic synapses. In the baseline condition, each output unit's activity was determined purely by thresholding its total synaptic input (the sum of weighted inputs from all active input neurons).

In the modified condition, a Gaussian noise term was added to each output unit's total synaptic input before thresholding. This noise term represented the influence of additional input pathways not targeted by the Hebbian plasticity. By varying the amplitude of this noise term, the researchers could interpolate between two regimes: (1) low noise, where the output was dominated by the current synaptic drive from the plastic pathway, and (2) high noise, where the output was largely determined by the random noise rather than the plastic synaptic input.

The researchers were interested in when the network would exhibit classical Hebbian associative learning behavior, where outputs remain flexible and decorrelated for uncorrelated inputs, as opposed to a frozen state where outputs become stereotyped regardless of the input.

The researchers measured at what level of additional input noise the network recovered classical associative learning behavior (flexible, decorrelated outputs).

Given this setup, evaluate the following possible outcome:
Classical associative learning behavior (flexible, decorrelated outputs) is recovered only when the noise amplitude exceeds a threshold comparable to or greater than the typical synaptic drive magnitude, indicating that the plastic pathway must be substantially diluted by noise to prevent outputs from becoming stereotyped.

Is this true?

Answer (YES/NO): YES